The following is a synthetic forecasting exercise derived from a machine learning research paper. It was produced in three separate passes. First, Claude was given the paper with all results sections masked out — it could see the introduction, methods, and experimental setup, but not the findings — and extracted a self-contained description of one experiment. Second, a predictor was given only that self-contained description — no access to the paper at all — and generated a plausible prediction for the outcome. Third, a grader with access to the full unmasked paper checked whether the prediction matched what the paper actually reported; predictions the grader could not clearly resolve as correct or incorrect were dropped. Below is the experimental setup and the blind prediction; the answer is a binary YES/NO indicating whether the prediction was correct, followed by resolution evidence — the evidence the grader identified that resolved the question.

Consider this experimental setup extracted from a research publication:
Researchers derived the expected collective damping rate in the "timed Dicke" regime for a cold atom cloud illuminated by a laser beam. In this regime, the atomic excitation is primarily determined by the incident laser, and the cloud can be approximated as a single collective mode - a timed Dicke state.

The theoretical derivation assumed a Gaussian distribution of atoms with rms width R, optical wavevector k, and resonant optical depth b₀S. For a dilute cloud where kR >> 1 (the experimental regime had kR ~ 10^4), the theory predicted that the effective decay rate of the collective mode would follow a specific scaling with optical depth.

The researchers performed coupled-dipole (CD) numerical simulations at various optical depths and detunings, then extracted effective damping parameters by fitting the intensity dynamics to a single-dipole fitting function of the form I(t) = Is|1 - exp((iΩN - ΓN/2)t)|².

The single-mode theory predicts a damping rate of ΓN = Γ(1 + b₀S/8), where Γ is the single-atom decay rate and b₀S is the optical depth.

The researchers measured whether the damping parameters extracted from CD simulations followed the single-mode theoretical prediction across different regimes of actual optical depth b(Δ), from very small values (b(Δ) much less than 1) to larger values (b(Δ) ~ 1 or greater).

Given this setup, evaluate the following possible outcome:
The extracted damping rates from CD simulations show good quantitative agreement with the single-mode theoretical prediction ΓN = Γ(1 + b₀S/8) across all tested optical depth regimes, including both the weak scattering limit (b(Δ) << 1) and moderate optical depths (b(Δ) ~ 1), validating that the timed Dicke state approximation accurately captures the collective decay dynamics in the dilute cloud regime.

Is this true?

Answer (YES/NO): NO